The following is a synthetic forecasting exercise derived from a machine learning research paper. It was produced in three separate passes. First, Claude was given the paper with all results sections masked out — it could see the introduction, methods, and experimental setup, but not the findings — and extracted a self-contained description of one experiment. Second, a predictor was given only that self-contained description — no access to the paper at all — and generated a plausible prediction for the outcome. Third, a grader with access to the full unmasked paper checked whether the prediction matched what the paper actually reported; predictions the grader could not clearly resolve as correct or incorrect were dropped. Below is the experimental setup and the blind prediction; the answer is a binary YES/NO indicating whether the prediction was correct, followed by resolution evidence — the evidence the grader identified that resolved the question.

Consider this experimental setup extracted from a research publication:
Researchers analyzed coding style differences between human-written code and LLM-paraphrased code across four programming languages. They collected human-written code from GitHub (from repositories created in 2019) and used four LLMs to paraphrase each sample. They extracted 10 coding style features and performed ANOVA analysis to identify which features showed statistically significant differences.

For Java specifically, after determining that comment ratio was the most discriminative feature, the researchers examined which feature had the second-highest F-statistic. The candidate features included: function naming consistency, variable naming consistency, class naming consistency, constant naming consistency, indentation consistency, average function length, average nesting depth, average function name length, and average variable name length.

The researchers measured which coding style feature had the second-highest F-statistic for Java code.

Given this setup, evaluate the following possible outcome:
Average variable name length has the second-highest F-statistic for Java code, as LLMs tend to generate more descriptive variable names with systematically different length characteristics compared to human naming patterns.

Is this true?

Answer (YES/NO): NO